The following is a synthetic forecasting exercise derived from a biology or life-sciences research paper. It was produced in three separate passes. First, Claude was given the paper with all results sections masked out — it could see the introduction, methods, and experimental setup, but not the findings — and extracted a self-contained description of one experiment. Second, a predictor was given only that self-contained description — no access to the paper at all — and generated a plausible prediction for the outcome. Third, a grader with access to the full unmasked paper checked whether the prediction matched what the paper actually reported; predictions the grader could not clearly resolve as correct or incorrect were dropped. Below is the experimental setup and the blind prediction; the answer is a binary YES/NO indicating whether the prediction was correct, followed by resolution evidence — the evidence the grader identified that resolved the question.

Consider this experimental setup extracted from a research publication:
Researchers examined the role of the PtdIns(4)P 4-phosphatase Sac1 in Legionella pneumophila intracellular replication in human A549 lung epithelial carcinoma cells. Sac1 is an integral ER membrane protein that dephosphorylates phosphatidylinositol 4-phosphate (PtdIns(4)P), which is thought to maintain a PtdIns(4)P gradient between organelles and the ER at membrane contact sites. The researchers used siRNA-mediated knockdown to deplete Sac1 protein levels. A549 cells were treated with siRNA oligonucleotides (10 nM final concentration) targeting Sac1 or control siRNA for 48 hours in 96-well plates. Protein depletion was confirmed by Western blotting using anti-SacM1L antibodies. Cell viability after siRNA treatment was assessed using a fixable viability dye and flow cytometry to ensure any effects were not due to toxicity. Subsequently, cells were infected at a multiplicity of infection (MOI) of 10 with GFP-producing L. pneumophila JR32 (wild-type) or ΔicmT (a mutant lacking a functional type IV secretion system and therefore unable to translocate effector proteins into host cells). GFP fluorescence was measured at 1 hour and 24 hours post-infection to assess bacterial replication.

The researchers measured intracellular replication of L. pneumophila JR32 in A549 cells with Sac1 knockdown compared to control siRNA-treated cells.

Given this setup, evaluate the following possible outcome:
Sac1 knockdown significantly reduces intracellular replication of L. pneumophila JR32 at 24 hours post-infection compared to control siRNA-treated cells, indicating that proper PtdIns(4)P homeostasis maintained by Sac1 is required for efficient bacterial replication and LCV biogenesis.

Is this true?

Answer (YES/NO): YES